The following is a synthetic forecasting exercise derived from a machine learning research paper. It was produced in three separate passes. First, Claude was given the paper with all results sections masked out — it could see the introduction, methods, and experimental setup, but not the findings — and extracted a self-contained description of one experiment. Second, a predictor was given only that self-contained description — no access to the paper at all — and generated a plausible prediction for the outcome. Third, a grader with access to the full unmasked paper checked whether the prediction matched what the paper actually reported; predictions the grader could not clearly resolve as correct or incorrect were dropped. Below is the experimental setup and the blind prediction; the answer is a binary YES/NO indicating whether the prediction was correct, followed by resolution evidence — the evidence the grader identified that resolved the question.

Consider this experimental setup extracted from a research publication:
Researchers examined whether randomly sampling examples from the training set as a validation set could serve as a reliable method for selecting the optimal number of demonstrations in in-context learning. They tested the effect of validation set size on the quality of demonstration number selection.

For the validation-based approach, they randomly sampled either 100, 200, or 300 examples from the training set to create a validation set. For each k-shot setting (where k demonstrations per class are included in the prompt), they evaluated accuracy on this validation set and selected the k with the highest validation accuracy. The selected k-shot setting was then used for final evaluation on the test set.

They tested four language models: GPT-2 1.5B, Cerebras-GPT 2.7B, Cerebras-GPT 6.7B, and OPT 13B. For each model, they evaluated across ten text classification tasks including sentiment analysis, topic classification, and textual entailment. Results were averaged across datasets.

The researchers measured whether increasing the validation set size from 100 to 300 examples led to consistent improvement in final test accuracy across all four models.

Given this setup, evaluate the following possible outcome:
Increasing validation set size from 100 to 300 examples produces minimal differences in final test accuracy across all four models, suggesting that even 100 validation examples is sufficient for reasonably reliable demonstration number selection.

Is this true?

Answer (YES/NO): YES